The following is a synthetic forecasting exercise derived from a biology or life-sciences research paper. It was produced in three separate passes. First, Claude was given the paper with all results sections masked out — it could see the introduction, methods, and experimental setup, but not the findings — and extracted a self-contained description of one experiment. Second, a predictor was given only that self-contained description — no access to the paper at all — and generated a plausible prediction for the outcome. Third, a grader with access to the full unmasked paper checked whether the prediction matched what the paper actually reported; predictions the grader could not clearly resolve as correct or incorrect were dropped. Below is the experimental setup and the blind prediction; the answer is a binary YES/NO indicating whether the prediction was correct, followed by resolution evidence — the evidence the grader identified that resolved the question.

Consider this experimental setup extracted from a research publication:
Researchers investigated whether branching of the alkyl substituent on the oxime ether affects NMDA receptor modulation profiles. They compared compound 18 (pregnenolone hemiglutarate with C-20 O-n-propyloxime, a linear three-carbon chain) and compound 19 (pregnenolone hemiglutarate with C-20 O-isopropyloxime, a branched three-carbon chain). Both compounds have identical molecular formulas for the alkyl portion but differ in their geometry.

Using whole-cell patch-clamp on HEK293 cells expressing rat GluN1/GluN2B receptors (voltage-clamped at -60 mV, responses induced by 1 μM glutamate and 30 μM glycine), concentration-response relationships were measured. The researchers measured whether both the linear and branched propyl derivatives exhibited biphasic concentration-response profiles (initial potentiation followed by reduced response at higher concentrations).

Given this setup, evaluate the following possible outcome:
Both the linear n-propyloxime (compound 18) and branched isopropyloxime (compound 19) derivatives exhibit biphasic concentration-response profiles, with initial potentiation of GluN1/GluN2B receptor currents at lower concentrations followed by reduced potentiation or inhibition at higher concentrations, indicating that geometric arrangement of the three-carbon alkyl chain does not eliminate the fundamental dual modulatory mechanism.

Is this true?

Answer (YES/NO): YES